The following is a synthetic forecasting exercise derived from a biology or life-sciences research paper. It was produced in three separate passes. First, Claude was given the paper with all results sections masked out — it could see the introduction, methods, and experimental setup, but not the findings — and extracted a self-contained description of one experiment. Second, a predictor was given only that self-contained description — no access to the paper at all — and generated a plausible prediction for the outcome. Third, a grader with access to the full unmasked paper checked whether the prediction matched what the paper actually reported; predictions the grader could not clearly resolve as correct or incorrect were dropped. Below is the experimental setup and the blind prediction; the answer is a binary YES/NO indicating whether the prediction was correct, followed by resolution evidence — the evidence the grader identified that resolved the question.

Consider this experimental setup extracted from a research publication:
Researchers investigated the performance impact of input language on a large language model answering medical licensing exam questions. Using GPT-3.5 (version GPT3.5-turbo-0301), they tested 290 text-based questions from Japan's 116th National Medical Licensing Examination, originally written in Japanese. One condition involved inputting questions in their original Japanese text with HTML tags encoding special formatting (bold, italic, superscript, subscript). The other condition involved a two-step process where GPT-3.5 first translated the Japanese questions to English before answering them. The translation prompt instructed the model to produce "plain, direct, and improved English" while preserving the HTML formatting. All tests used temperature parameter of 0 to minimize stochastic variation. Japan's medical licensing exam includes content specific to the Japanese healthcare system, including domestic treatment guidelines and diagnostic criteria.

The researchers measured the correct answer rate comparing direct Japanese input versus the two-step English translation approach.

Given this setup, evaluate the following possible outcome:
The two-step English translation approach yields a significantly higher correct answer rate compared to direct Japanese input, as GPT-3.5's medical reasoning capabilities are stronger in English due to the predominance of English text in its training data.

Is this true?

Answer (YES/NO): NO